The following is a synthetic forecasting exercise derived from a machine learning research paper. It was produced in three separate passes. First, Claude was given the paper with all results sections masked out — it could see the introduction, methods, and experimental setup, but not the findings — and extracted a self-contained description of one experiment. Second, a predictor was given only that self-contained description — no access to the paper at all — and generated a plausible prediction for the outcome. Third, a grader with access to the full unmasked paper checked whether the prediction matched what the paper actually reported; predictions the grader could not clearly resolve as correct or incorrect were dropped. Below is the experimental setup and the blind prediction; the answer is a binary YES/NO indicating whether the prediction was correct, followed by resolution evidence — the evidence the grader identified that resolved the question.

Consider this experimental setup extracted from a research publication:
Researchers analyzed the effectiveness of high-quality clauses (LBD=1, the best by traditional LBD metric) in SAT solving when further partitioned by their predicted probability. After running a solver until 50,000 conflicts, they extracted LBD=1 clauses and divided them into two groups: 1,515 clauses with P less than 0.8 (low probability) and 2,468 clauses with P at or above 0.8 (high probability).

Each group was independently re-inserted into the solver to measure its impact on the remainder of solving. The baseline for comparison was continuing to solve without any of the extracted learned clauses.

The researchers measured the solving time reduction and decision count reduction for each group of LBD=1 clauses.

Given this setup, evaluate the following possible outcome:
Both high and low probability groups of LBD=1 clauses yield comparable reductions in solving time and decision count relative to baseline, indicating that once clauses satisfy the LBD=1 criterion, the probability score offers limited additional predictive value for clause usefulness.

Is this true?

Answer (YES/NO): NO